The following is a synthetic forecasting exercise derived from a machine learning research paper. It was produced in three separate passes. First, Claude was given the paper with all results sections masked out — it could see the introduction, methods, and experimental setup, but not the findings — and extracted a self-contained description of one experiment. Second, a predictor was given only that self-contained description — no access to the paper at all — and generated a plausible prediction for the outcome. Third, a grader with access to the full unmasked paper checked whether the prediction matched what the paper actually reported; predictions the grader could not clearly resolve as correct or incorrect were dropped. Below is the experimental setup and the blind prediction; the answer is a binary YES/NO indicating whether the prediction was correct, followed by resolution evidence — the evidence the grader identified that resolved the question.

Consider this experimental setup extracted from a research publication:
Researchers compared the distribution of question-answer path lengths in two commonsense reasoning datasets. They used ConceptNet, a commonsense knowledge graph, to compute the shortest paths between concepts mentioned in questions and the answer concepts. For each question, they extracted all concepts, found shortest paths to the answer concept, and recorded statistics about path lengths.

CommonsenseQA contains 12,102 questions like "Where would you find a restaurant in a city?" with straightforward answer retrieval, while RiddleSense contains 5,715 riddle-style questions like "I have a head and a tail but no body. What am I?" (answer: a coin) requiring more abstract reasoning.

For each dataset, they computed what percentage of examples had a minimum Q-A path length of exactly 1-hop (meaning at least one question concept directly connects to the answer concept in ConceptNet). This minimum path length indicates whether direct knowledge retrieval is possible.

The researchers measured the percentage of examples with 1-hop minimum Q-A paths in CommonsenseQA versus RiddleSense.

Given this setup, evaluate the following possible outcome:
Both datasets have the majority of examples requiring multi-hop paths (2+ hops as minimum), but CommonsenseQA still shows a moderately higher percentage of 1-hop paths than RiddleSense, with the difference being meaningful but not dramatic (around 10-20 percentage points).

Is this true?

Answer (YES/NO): NO